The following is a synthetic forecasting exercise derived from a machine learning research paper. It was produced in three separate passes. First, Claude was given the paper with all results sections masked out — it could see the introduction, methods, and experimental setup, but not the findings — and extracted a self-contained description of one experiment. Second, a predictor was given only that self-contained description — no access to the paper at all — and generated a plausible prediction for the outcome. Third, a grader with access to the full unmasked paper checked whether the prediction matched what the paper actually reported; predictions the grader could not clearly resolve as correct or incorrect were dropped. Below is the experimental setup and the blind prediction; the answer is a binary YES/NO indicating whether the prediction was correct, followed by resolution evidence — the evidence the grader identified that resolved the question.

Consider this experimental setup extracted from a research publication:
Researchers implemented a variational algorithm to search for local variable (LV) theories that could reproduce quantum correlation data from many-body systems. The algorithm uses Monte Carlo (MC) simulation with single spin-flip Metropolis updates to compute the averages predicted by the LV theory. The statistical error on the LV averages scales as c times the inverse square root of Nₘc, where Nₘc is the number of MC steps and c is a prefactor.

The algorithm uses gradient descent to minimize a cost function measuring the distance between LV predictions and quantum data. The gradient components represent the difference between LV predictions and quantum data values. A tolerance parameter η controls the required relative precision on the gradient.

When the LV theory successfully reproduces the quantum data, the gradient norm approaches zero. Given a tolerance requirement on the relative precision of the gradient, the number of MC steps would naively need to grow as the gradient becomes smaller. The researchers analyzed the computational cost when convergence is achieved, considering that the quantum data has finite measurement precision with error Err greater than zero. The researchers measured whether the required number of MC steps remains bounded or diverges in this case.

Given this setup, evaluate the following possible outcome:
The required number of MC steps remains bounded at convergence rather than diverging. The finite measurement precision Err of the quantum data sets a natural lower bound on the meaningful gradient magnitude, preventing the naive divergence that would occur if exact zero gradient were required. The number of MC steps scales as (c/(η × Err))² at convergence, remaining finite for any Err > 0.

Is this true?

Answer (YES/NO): YES